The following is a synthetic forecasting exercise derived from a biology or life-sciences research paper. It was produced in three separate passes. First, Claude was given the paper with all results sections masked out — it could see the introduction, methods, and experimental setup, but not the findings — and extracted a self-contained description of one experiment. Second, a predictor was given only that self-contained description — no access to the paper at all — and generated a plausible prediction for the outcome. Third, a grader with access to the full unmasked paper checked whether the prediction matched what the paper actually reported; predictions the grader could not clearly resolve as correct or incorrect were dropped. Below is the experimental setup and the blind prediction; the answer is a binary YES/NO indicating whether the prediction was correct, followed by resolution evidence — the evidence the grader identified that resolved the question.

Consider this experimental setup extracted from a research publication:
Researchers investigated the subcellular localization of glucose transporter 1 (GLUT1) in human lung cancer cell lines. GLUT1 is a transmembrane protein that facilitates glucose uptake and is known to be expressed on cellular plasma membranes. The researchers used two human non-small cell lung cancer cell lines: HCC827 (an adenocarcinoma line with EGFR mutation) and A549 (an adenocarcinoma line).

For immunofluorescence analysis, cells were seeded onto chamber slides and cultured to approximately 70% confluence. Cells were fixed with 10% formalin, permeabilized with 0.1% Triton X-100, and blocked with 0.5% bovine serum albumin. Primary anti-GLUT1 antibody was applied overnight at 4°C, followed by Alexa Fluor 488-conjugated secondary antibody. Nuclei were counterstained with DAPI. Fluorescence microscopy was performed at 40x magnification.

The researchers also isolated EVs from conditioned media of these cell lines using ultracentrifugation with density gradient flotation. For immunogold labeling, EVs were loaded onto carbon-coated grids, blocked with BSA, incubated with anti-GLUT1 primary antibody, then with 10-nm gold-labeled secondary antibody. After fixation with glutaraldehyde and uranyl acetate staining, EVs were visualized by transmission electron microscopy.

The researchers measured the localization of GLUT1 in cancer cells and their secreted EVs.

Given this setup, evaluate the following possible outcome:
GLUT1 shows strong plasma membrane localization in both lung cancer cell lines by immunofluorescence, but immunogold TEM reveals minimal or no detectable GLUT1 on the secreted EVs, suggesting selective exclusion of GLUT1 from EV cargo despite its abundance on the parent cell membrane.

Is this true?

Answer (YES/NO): NO